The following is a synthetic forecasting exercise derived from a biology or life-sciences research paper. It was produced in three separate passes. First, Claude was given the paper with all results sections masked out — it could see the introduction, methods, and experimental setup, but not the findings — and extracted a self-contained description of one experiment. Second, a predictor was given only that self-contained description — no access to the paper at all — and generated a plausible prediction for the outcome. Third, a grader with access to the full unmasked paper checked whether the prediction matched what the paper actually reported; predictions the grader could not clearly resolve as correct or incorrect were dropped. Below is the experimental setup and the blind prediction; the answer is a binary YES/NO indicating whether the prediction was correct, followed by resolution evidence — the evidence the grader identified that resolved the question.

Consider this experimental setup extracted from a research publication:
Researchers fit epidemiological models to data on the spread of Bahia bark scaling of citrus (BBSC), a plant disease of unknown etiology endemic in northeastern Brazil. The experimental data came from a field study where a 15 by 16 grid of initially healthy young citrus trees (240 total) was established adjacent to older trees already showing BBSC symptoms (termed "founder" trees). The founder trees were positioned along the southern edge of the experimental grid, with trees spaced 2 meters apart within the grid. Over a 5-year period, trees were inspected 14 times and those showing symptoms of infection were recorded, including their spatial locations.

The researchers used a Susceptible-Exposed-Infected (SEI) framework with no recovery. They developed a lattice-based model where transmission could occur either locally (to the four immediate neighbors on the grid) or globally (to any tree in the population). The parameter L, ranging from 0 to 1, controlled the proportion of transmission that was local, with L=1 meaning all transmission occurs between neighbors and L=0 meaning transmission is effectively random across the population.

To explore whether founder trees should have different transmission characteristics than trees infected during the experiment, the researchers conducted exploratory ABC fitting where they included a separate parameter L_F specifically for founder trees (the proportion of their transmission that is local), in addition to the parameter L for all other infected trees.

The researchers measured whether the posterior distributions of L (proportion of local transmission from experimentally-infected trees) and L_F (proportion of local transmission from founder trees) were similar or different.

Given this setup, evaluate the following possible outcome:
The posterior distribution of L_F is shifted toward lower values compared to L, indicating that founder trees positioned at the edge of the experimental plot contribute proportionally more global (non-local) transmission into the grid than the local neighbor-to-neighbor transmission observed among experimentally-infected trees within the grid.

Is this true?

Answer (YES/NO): NO